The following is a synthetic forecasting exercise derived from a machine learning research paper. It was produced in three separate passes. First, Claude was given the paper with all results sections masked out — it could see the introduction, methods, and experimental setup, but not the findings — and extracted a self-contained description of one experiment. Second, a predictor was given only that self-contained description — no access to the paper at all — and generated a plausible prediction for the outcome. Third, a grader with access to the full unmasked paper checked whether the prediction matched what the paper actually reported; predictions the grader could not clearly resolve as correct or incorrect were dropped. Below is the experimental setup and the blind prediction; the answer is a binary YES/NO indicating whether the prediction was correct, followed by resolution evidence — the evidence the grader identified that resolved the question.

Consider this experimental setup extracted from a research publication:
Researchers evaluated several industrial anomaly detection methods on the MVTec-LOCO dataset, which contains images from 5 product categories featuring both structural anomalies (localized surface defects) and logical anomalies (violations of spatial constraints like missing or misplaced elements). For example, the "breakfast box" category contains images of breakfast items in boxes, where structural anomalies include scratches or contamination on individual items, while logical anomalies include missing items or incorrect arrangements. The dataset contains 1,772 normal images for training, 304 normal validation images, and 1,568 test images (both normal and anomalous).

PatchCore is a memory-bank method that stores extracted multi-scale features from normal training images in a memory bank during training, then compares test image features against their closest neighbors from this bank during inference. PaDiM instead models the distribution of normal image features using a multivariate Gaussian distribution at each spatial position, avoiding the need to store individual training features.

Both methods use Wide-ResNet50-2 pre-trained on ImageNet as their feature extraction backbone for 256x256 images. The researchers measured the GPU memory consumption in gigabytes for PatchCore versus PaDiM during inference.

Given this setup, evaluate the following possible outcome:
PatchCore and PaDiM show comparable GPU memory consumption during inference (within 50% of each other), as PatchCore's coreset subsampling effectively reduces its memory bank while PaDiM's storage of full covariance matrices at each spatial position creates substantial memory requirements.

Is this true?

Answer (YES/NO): NO